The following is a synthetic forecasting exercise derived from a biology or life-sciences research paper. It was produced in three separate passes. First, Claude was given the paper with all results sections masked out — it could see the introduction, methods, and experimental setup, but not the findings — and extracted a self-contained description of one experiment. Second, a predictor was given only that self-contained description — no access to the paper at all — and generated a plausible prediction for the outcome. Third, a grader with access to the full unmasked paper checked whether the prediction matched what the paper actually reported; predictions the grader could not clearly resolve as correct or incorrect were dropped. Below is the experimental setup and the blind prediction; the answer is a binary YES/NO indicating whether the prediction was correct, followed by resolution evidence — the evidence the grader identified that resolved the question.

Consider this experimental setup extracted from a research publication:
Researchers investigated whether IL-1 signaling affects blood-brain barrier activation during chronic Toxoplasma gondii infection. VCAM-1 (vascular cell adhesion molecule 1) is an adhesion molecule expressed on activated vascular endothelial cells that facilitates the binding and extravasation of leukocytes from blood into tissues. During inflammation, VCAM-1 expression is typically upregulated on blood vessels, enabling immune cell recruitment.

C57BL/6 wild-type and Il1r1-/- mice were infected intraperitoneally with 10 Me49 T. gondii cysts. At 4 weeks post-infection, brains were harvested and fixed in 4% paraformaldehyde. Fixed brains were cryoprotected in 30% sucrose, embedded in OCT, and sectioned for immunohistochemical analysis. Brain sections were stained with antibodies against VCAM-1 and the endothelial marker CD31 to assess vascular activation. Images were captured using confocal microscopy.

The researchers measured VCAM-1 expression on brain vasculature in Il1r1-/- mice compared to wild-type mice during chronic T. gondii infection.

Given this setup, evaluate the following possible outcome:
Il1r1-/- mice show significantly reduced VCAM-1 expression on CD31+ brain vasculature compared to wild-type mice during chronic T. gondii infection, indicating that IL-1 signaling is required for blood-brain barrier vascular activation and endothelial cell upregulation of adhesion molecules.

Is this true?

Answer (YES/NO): YES